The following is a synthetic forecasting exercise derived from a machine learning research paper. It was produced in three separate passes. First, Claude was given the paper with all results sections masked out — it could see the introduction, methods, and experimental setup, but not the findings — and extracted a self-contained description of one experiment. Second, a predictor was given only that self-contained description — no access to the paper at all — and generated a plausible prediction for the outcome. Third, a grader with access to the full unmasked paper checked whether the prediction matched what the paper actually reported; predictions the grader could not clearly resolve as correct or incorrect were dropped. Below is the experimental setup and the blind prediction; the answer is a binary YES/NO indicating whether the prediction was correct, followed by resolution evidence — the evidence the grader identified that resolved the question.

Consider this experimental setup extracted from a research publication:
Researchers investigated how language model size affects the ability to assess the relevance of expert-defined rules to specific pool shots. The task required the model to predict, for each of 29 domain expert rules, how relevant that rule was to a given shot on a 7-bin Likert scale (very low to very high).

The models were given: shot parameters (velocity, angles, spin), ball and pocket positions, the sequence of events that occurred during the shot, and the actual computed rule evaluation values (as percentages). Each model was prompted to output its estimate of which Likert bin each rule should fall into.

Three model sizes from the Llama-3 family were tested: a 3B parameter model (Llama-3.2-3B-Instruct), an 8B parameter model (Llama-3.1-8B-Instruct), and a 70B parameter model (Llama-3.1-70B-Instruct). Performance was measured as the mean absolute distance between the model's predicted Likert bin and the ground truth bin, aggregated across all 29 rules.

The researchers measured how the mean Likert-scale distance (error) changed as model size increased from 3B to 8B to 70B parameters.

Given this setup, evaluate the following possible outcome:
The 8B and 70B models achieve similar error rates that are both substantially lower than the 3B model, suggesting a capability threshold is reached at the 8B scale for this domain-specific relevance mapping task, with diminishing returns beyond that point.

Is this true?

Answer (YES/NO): NO